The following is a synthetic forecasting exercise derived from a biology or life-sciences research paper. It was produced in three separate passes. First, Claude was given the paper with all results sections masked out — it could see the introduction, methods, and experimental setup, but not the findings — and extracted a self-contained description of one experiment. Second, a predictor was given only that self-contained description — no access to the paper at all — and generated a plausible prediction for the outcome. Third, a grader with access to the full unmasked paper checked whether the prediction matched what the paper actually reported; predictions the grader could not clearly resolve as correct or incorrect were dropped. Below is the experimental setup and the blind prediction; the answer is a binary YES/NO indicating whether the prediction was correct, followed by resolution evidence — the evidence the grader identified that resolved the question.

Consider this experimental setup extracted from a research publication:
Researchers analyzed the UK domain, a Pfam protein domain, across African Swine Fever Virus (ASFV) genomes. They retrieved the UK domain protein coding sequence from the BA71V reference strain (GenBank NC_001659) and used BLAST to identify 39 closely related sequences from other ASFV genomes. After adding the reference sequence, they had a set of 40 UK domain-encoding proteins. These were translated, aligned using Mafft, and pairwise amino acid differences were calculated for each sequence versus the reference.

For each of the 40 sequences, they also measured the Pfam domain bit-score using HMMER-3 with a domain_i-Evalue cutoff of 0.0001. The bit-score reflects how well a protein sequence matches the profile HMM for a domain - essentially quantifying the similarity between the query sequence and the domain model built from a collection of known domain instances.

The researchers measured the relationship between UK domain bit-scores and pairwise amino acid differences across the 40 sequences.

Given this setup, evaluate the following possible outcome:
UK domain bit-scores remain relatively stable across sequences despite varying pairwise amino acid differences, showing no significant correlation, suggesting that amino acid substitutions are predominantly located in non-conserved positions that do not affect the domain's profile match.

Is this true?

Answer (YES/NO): NO